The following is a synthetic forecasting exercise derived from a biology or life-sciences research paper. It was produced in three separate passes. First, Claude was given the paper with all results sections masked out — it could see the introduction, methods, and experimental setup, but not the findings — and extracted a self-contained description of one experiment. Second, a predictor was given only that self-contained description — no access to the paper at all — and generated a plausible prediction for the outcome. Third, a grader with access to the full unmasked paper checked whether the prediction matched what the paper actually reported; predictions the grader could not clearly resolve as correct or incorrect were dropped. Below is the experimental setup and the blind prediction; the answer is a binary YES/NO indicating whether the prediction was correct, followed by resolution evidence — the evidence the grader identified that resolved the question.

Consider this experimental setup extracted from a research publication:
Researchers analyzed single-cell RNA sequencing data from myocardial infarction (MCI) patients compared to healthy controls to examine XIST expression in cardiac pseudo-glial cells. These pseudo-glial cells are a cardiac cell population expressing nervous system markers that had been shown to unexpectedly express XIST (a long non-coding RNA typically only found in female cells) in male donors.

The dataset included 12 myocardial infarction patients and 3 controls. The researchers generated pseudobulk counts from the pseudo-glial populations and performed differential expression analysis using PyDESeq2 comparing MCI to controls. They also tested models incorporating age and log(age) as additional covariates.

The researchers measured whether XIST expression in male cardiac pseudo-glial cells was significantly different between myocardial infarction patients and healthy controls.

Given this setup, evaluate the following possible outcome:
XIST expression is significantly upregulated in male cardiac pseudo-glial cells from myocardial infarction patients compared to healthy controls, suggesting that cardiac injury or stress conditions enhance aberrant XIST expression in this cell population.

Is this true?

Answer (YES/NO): NO